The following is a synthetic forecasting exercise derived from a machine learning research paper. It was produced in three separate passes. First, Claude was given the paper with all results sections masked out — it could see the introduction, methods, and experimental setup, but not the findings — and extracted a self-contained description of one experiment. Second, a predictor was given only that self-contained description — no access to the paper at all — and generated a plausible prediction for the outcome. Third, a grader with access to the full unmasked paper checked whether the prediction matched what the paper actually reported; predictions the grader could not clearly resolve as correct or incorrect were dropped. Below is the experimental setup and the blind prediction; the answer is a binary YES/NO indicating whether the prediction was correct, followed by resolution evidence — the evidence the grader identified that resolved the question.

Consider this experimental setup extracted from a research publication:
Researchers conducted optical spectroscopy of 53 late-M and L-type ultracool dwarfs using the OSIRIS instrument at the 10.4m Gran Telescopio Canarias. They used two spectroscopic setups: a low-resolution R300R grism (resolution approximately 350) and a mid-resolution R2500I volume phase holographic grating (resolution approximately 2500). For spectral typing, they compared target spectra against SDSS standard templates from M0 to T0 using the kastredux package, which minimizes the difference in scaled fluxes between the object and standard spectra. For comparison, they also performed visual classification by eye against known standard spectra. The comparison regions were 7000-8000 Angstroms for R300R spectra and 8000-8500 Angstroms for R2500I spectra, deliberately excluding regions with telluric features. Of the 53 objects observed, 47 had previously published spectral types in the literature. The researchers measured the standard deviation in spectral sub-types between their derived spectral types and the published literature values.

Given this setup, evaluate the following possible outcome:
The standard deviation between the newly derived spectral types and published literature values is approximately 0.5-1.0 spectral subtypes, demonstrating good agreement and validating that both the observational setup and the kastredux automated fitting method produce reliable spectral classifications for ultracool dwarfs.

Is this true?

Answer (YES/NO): YES